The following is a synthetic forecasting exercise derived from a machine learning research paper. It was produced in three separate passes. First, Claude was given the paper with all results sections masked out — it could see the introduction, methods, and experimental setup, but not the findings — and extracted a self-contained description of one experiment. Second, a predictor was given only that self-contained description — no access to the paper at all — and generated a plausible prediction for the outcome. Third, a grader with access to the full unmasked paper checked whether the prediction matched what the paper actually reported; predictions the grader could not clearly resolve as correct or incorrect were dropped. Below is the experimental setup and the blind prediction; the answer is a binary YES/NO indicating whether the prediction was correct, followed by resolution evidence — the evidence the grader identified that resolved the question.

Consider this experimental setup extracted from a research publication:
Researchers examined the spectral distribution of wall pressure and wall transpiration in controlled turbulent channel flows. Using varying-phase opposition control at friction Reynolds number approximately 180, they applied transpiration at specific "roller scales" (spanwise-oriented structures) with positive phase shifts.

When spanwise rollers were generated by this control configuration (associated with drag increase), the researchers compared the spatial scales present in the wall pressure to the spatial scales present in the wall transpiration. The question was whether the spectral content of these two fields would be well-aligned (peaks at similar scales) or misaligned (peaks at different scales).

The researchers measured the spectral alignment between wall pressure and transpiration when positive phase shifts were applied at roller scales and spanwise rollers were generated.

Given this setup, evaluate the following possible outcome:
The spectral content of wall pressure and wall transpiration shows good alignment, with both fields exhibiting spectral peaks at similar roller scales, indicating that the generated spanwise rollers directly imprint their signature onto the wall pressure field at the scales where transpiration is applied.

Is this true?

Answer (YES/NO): YES